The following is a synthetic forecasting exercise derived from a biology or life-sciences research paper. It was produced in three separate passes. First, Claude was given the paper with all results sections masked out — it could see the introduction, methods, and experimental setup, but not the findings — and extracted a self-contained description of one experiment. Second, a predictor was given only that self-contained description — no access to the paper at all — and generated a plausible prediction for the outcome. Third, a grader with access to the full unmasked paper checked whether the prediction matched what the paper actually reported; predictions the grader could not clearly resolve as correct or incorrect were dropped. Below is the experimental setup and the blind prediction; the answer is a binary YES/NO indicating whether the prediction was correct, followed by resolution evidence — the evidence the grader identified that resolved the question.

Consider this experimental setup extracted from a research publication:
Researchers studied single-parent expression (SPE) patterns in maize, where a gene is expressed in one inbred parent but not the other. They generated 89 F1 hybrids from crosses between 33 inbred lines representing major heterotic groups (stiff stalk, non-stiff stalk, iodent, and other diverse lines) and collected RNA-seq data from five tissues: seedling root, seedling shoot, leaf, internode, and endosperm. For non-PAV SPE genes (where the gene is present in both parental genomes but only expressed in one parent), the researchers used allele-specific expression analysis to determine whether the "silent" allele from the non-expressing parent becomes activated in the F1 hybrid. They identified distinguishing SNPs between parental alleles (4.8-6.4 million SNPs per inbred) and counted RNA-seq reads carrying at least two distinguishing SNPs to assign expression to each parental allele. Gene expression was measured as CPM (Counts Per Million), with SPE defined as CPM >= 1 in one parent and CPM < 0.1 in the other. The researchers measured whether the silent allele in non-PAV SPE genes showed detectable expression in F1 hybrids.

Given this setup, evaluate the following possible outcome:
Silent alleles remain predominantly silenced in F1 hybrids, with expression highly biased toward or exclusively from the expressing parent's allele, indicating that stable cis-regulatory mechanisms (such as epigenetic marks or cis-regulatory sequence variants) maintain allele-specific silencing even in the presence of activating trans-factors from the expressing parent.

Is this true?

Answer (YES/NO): YES